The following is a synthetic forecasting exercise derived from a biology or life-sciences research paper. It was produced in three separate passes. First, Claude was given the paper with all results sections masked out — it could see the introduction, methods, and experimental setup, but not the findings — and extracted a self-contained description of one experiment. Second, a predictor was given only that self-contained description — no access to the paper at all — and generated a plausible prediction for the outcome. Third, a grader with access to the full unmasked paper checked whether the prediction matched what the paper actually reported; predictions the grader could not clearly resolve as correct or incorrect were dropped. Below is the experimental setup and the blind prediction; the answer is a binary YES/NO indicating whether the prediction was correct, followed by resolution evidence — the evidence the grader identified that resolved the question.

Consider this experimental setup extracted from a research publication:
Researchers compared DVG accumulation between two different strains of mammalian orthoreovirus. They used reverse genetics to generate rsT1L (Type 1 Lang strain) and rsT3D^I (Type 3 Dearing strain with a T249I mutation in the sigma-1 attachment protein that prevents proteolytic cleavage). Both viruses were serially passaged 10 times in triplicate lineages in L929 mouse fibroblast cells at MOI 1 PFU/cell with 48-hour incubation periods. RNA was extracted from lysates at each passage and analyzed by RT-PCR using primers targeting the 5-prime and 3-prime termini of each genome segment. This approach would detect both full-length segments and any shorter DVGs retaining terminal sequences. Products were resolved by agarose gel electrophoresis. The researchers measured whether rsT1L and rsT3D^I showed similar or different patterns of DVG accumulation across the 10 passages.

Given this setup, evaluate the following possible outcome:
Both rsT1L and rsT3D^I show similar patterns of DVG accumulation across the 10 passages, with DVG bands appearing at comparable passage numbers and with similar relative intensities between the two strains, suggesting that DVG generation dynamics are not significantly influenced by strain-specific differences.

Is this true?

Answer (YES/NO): NO